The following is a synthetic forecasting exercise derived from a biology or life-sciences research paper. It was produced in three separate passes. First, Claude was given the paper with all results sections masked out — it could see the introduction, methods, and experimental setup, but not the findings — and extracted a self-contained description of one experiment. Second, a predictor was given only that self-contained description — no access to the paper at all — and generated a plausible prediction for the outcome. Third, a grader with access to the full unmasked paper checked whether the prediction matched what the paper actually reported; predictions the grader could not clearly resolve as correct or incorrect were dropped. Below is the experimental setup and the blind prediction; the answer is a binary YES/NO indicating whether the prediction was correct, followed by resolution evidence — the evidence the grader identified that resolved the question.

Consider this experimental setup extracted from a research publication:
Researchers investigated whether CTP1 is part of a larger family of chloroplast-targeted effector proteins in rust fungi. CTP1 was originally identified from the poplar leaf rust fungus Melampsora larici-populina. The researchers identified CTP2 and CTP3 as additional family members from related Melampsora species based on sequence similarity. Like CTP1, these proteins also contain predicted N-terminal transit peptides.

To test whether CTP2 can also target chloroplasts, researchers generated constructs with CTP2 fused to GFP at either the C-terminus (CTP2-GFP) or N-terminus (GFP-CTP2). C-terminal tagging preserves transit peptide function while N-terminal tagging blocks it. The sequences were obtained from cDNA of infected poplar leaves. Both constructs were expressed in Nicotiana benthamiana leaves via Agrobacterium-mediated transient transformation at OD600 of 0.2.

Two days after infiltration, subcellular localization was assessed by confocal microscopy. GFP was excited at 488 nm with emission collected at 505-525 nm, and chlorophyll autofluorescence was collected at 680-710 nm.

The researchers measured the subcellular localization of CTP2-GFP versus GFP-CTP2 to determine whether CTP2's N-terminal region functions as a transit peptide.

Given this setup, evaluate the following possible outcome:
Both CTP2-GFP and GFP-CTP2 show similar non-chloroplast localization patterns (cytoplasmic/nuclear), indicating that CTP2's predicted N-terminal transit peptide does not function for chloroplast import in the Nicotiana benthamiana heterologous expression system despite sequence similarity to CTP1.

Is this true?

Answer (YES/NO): NO